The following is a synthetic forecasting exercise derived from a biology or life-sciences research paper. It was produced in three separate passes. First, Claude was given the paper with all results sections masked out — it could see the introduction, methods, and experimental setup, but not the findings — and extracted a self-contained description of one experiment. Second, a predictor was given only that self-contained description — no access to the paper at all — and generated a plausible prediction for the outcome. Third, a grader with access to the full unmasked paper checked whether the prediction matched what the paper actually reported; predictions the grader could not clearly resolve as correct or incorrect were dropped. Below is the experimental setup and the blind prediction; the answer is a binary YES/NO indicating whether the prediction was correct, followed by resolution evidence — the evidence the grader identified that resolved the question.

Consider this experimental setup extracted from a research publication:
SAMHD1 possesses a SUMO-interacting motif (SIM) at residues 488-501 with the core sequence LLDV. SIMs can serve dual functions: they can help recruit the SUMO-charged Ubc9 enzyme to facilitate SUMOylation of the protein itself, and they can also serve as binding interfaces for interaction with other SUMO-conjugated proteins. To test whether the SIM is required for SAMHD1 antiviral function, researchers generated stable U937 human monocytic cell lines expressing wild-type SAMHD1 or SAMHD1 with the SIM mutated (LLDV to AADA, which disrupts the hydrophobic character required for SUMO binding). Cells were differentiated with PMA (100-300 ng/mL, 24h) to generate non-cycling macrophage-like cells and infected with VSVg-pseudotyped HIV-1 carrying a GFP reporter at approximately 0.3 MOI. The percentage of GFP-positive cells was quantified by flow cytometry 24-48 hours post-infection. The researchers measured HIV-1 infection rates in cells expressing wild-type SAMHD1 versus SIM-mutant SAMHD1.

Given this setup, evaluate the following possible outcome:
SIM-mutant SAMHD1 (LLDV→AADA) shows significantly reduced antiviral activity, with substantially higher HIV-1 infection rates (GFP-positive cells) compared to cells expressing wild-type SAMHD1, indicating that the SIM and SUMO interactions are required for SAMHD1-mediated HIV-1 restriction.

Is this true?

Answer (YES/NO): YES